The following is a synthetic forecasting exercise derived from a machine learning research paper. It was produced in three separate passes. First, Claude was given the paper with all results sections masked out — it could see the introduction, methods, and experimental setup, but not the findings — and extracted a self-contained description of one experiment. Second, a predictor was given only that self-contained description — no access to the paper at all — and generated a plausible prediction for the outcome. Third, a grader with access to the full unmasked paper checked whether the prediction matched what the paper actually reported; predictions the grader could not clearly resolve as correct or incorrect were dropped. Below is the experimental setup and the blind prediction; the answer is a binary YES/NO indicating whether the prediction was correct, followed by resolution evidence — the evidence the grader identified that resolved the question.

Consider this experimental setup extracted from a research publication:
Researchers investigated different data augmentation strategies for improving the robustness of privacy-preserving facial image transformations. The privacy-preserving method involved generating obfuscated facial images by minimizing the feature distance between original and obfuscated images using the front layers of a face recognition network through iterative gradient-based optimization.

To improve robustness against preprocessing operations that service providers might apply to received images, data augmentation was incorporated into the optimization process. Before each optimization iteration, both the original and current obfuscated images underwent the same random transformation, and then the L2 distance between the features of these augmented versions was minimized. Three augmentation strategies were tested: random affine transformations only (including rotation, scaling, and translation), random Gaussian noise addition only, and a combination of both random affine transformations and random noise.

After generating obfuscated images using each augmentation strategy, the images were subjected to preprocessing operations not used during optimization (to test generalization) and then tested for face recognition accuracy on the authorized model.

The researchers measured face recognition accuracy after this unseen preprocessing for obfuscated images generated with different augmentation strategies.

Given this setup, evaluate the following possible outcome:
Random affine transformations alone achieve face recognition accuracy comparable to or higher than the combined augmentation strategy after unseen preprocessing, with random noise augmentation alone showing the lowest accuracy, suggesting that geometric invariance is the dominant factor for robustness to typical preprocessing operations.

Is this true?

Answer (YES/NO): NO